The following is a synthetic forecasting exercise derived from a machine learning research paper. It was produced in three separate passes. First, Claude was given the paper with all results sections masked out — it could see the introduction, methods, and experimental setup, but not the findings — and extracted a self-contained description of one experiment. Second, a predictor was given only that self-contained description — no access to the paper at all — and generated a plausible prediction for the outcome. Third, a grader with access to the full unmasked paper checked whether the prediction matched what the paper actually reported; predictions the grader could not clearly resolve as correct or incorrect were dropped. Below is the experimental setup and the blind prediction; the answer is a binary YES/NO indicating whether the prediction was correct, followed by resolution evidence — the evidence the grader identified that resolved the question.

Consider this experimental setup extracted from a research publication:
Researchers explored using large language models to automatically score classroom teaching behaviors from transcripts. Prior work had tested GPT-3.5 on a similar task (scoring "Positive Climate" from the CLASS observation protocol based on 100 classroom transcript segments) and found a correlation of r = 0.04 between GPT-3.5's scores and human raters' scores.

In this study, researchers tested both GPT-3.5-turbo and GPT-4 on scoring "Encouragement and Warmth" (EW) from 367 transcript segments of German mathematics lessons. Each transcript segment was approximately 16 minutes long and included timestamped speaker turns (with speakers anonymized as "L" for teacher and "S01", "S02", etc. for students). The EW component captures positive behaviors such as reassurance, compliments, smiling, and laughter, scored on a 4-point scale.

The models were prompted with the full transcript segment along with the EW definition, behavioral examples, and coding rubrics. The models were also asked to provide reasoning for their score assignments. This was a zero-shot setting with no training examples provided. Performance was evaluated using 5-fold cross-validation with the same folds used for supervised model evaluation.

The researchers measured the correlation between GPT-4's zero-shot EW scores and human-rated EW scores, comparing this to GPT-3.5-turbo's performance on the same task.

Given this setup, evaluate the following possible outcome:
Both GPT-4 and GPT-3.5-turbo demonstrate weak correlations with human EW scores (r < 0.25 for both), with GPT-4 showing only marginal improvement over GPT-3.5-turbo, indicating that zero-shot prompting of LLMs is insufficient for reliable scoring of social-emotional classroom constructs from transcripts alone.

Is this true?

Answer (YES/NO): NO